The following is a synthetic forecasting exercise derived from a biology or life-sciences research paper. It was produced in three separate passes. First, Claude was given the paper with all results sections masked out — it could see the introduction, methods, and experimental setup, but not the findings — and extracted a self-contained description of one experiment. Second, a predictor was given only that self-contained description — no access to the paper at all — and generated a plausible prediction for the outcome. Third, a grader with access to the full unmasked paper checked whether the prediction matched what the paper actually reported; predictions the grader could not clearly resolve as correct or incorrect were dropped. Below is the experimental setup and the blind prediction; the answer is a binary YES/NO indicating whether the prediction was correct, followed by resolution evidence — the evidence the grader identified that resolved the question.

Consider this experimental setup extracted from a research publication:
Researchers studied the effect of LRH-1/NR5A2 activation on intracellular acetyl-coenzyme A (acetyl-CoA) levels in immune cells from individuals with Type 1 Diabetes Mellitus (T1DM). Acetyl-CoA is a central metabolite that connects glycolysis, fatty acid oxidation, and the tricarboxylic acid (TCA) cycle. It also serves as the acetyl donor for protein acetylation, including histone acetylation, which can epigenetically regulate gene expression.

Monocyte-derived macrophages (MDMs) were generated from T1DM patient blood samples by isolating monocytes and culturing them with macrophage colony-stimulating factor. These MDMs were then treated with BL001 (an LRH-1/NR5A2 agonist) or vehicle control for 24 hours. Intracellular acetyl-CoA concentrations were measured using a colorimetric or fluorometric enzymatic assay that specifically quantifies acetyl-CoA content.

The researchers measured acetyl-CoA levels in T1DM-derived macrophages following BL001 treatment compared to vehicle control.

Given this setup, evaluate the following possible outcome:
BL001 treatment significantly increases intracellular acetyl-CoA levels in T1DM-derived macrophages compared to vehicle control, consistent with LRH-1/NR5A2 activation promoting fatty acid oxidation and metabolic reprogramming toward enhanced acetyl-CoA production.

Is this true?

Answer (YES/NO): NO